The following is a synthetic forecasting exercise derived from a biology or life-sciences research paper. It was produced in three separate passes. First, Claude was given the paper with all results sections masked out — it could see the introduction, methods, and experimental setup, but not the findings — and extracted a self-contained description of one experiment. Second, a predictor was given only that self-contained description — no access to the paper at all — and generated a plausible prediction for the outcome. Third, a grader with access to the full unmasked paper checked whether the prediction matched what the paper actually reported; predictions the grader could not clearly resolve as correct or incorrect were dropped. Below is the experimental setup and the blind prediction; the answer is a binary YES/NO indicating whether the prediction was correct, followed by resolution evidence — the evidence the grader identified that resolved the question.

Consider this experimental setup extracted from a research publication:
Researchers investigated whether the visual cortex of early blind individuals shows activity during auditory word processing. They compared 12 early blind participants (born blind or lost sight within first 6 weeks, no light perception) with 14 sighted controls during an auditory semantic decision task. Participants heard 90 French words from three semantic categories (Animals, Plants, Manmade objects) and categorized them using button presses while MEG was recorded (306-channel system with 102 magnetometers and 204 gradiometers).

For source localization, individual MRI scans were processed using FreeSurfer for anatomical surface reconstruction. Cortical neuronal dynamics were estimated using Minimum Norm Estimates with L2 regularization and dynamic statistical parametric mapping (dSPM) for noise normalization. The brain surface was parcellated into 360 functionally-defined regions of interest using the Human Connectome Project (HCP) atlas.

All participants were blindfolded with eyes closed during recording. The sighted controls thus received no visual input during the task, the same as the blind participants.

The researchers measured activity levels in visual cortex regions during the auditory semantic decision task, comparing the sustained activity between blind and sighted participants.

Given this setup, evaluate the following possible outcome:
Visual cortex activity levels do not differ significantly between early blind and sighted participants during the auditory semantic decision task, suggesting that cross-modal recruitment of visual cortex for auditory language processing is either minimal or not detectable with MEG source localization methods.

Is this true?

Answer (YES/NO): NO